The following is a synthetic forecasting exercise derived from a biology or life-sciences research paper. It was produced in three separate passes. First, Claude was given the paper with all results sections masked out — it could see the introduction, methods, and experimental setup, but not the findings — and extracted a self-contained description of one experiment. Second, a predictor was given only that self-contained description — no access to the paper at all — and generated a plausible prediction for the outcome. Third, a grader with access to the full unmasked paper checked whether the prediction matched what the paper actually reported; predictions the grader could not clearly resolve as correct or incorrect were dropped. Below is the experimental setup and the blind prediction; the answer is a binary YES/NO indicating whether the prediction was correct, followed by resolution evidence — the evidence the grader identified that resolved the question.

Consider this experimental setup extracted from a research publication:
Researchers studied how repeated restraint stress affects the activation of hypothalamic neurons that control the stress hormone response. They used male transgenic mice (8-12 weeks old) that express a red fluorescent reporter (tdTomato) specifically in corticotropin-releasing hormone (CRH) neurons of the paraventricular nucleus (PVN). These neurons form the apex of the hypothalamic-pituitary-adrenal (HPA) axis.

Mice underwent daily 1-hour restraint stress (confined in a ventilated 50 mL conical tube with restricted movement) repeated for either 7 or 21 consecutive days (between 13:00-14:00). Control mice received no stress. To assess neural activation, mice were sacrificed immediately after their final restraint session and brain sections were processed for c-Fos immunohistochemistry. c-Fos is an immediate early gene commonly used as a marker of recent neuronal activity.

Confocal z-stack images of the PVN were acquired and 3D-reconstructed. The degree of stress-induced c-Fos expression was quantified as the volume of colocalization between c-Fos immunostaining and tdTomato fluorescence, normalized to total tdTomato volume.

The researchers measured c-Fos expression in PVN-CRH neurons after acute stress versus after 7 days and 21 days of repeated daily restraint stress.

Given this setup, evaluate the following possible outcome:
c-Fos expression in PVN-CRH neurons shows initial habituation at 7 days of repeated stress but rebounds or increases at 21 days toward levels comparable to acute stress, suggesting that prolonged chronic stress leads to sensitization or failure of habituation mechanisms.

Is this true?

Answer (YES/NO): NO